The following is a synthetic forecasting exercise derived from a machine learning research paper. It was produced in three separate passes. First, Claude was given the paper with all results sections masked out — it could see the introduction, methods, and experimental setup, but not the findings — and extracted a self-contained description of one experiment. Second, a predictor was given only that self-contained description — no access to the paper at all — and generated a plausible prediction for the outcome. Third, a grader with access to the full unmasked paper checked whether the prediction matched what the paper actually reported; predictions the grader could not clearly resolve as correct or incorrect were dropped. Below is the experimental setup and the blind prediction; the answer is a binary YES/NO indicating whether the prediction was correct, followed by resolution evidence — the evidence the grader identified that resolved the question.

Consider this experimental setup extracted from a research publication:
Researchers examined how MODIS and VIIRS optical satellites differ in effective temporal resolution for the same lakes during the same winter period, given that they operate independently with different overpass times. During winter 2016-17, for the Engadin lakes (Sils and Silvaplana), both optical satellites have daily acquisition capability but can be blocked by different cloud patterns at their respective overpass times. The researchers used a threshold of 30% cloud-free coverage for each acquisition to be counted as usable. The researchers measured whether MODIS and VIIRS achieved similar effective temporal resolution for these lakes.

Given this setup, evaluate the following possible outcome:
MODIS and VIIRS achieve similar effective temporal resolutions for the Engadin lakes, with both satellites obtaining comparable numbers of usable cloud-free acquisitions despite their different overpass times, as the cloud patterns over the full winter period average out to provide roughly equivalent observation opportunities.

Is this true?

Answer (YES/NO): YES